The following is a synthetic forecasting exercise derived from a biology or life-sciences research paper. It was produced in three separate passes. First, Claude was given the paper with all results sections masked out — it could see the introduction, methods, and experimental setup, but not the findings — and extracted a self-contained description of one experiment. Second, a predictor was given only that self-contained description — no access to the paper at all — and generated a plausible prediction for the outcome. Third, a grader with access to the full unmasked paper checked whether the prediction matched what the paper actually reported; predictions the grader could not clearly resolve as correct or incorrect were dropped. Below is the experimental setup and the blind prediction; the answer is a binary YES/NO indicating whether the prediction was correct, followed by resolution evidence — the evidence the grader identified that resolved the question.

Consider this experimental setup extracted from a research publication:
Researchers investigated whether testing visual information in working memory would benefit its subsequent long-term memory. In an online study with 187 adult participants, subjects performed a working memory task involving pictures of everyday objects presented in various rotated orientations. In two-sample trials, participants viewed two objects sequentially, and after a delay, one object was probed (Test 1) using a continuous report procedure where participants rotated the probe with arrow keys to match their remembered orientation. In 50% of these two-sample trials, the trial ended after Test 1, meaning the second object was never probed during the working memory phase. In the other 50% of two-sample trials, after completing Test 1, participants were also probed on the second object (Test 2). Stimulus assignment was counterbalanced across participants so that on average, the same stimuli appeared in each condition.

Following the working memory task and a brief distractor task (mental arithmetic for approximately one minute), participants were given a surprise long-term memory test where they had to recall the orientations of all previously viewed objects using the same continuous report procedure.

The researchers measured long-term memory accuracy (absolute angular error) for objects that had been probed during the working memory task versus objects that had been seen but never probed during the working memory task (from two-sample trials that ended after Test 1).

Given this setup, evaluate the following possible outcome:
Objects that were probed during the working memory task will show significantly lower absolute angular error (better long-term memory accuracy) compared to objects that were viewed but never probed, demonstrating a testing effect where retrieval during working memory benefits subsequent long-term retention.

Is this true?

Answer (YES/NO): YES